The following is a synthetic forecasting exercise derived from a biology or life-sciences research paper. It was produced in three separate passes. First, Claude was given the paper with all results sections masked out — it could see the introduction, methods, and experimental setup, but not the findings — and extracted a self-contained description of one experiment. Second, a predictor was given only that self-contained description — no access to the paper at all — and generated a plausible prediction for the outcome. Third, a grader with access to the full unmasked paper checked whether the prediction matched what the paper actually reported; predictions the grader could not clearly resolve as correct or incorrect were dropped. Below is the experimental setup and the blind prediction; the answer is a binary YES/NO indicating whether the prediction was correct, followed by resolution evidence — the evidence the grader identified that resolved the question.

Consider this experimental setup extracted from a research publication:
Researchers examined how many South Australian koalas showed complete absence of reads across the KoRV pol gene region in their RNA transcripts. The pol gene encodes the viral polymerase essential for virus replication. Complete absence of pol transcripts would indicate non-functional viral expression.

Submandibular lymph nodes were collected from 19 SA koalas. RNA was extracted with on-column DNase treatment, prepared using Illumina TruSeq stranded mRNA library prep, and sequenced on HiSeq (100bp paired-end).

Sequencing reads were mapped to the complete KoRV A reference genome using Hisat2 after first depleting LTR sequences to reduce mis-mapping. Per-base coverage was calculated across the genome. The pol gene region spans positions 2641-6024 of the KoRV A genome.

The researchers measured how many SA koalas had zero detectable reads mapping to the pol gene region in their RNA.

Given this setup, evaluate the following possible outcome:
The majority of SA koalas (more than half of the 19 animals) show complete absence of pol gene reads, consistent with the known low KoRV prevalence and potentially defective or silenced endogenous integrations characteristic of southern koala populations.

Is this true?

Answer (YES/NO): NO